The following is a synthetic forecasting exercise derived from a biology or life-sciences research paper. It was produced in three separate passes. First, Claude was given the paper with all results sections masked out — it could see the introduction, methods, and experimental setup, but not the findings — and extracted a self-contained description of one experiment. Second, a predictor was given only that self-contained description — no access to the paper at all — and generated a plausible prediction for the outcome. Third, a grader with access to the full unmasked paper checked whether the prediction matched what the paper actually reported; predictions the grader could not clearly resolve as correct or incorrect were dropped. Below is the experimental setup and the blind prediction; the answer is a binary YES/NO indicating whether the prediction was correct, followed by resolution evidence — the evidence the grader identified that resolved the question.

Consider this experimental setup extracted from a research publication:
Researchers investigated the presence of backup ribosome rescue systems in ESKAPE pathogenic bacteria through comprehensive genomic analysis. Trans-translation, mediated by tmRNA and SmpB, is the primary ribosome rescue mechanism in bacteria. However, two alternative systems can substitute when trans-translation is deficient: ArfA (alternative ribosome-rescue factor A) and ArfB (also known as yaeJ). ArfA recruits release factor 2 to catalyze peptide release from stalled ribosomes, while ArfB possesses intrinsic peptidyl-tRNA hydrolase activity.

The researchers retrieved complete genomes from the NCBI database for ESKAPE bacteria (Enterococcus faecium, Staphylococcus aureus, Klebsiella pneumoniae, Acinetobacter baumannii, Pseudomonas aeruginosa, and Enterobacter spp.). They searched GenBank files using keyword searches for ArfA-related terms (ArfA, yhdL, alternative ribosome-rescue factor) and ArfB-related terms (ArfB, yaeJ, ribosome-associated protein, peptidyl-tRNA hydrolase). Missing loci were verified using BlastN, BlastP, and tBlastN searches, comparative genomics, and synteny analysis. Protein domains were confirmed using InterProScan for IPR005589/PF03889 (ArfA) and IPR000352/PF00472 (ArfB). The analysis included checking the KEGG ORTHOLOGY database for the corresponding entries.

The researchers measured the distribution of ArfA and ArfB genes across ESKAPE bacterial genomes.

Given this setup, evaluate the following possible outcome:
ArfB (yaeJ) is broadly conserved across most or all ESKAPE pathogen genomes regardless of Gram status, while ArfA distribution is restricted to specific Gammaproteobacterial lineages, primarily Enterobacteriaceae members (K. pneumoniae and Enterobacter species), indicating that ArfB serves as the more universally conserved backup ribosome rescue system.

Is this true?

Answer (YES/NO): NO